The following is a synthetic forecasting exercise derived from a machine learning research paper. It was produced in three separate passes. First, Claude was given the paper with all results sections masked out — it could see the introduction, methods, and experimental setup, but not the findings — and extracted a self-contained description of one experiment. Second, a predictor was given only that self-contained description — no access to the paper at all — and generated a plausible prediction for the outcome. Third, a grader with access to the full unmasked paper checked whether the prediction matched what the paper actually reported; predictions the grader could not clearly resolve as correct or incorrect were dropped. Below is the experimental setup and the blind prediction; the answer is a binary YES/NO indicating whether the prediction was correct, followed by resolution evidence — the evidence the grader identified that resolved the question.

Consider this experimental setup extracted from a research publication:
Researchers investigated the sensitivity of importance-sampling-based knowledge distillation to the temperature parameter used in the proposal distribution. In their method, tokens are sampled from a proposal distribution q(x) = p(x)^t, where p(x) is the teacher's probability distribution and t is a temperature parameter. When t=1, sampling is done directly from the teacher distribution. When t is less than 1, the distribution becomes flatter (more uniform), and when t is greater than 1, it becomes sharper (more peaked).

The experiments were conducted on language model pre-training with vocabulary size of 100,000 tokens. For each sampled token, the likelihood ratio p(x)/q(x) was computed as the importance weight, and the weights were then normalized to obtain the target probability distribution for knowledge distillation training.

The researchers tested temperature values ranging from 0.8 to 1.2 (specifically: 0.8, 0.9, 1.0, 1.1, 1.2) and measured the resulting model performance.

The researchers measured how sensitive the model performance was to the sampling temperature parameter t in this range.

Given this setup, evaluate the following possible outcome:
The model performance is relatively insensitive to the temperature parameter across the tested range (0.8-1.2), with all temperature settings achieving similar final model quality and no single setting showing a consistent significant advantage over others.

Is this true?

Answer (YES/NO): YES